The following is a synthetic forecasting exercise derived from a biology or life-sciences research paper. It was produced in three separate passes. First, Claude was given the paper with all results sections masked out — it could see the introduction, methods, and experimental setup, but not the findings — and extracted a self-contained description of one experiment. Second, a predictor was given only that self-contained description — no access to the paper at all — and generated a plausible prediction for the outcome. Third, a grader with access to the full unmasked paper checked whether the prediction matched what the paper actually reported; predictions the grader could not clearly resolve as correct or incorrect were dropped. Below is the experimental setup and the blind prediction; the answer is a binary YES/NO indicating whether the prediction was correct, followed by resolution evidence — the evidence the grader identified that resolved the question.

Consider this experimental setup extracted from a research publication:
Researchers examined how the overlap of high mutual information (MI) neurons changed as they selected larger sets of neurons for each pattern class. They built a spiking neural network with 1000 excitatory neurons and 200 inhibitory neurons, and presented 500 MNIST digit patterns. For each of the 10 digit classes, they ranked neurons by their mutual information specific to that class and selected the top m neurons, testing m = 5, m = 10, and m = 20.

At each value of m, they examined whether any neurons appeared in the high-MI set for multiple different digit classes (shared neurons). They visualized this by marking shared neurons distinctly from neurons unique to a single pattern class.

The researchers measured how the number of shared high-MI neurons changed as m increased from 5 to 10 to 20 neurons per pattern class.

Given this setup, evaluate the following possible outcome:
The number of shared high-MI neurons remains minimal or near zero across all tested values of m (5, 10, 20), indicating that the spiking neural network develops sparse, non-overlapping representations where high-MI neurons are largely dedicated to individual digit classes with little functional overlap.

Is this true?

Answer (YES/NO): YES